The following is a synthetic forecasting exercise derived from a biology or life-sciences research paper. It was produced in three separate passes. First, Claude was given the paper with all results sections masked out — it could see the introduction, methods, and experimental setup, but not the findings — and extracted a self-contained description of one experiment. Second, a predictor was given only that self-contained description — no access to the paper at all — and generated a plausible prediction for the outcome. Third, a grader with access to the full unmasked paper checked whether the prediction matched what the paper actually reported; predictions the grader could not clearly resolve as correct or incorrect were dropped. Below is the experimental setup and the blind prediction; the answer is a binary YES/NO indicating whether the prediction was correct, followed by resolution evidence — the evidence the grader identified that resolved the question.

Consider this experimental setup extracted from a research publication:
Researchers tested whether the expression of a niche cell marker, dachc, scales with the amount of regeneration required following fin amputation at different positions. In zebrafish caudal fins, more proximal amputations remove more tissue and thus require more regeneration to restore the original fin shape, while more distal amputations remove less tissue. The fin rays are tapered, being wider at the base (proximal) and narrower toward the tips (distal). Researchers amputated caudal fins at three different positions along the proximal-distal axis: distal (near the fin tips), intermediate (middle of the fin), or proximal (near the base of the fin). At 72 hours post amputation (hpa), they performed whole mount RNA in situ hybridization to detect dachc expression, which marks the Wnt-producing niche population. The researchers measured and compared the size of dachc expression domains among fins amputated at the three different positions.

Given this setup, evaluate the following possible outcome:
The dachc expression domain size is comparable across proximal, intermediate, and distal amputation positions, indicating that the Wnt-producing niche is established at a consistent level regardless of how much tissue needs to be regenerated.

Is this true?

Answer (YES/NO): NO